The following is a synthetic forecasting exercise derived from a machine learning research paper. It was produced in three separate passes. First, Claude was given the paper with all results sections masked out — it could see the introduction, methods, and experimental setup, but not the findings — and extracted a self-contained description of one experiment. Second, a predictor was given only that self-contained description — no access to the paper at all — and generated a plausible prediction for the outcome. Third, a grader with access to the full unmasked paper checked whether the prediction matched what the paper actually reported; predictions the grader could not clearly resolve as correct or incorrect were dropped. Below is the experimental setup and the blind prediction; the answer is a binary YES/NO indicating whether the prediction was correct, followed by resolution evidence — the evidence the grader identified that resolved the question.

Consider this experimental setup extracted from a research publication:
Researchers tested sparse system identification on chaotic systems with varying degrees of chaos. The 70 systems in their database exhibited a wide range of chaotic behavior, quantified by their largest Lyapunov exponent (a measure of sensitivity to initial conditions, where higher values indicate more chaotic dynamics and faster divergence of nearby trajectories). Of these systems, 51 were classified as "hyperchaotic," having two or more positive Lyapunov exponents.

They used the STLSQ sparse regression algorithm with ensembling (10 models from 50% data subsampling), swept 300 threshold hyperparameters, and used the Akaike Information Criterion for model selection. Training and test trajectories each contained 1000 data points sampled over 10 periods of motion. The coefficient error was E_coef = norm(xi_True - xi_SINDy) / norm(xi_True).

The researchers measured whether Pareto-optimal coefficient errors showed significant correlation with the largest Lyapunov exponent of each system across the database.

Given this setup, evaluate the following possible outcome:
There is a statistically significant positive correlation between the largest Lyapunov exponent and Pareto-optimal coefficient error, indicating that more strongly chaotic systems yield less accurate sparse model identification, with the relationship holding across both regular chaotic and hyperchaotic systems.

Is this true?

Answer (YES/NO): NO